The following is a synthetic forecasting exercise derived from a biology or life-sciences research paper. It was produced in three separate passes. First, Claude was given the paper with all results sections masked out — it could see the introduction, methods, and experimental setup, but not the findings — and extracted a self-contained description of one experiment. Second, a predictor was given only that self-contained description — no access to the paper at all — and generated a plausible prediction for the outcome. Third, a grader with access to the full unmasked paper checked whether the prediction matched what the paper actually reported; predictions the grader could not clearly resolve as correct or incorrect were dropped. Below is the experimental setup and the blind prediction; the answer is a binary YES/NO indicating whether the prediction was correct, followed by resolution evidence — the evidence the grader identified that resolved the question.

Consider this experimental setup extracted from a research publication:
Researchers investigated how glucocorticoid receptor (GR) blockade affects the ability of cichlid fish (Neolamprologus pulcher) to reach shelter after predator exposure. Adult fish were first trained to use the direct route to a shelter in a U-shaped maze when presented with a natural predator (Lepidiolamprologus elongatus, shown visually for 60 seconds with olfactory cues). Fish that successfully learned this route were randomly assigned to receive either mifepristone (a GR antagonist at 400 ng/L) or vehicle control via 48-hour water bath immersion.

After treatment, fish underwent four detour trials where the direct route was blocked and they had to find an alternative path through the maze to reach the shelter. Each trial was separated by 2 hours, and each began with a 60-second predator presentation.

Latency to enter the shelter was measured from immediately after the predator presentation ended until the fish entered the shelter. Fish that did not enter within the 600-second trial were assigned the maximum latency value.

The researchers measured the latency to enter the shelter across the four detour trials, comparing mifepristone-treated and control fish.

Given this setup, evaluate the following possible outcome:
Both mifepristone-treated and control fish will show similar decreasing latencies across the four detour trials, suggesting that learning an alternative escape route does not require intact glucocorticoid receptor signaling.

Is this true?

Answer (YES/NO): NO